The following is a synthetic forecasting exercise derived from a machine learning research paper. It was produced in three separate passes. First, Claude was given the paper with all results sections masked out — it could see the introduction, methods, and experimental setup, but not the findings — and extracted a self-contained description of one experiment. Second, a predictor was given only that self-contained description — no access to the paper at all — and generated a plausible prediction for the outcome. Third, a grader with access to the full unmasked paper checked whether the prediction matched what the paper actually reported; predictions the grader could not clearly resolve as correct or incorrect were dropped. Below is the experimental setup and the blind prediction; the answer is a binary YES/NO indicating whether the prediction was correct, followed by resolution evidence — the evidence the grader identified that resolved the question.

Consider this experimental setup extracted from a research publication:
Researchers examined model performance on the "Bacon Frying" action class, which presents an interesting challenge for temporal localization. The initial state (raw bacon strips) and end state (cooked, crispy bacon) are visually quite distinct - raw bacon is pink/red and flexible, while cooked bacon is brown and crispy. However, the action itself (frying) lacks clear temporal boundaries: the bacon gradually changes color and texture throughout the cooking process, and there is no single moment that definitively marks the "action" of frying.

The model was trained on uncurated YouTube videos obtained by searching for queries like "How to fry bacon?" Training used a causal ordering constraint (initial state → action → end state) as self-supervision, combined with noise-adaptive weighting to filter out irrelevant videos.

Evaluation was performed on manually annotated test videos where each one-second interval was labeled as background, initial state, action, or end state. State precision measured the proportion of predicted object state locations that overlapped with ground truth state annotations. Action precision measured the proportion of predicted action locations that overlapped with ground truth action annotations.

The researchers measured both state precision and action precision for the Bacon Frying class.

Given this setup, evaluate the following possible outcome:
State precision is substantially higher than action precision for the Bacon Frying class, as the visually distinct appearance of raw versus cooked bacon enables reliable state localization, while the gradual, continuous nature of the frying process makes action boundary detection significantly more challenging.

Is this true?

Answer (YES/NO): YES